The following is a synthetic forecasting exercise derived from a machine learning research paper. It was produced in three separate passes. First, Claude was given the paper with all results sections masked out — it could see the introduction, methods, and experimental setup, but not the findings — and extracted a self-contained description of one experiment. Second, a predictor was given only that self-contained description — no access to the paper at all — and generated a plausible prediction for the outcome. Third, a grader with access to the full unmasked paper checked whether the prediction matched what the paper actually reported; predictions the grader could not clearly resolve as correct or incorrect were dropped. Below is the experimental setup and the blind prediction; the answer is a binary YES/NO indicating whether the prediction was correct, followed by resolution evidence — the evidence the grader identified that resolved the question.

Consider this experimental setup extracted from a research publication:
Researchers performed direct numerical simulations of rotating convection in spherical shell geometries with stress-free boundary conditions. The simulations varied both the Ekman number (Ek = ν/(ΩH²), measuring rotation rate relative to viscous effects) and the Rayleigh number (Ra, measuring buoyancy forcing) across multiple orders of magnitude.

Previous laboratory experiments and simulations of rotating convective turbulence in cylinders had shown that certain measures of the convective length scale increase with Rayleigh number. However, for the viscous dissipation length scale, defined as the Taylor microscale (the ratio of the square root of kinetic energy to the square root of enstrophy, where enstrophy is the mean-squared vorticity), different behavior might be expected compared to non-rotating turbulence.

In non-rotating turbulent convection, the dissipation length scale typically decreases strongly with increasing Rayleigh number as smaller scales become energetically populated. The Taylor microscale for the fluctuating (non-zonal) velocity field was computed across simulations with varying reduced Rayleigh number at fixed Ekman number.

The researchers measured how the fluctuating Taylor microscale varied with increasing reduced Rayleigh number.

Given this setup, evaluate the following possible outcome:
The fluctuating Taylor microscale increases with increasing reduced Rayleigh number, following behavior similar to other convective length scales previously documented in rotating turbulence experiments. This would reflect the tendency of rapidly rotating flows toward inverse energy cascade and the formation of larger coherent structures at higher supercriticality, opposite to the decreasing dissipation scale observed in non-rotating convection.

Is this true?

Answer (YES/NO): NO